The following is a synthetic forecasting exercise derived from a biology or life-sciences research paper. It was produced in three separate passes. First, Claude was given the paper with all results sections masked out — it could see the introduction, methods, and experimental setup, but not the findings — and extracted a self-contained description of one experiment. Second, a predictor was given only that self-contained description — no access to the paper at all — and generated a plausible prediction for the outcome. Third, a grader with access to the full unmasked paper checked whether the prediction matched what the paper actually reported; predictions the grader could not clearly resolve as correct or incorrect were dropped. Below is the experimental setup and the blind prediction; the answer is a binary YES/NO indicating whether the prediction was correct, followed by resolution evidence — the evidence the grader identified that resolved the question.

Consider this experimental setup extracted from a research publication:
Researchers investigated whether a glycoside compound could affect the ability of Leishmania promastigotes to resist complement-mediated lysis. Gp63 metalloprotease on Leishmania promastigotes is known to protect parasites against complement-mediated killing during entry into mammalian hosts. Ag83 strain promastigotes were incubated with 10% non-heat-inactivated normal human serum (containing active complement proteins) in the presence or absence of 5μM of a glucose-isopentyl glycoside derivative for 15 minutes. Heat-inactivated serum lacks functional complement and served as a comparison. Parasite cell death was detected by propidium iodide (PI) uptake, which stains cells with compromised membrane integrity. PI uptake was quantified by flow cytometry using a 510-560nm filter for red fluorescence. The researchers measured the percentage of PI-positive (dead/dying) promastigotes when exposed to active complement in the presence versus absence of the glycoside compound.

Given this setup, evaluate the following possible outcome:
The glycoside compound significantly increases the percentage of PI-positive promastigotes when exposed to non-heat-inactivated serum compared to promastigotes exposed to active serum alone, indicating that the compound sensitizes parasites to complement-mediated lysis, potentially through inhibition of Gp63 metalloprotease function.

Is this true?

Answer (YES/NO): YES